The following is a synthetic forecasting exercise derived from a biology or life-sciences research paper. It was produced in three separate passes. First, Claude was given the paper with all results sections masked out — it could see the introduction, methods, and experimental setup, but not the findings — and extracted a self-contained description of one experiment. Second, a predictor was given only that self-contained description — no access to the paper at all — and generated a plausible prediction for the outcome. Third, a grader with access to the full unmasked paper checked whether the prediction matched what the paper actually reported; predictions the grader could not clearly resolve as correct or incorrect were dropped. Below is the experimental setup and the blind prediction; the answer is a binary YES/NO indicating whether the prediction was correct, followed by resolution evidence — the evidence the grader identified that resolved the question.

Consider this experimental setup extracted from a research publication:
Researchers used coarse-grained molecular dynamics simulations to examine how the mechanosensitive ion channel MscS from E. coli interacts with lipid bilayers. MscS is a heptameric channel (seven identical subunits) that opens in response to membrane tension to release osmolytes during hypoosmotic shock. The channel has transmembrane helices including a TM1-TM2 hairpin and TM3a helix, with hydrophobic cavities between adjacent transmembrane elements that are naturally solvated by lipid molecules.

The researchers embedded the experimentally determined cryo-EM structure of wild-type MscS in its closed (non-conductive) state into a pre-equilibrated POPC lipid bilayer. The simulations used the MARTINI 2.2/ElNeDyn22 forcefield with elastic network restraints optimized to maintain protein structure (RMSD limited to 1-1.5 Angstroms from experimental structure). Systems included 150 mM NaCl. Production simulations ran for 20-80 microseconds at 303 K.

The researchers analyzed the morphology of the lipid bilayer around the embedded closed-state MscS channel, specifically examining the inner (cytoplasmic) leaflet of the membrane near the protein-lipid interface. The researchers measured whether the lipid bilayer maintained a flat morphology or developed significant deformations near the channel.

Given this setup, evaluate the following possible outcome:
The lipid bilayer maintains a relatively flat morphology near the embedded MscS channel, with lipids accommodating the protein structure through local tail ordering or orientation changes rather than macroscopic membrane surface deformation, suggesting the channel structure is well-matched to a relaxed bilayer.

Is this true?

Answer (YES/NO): NO